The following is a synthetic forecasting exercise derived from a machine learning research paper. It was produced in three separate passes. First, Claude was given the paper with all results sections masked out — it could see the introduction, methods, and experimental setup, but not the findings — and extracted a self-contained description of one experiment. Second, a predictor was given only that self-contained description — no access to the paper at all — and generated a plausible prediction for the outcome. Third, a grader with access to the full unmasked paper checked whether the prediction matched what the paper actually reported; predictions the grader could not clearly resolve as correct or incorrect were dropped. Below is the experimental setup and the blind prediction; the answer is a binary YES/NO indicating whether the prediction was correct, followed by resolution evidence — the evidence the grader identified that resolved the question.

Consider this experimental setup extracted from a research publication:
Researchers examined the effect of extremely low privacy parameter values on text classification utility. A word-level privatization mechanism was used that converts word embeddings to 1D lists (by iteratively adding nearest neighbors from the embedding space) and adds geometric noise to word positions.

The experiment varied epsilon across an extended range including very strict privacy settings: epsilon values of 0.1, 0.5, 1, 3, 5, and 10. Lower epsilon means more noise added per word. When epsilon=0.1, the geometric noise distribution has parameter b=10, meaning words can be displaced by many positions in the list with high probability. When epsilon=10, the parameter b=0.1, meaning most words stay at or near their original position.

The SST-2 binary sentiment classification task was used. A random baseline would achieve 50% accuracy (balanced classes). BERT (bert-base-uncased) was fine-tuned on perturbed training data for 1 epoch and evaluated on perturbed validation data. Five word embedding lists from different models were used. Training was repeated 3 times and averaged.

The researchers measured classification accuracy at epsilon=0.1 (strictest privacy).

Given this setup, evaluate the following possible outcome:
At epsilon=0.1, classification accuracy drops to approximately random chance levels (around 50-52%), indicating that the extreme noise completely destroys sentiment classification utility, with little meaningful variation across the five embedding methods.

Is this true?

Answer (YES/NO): NO